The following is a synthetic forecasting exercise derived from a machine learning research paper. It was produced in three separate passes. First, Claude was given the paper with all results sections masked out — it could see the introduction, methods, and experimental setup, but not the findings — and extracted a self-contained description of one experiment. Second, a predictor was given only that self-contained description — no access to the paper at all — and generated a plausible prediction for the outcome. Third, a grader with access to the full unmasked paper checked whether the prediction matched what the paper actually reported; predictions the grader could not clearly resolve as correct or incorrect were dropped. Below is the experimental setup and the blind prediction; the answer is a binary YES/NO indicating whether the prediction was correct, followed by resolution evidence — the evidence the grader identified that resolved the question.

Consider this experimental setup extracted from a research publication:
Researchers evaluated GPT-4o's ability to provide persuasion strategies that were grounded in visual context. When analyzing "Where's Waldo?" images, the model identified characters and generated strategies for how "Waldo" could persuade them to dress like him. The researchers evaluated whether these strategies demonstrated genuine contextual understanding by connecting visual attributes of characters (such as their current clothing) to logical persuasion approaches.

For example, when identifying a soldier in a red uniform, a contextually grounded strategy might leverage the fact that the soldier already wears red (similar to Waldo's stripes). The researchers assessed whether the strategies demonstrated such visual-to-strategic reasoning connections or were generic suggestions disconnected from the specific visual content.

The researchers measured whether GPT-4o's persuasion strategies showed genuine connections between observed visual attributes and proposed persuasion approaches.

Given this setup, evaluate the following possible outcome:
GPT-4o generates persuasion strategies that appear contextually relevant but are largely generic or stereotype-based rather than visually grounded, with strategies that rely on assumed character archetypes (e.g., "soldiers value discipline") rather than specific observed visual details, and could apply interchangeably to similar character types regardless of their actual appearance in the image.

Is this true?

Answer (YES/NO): NO